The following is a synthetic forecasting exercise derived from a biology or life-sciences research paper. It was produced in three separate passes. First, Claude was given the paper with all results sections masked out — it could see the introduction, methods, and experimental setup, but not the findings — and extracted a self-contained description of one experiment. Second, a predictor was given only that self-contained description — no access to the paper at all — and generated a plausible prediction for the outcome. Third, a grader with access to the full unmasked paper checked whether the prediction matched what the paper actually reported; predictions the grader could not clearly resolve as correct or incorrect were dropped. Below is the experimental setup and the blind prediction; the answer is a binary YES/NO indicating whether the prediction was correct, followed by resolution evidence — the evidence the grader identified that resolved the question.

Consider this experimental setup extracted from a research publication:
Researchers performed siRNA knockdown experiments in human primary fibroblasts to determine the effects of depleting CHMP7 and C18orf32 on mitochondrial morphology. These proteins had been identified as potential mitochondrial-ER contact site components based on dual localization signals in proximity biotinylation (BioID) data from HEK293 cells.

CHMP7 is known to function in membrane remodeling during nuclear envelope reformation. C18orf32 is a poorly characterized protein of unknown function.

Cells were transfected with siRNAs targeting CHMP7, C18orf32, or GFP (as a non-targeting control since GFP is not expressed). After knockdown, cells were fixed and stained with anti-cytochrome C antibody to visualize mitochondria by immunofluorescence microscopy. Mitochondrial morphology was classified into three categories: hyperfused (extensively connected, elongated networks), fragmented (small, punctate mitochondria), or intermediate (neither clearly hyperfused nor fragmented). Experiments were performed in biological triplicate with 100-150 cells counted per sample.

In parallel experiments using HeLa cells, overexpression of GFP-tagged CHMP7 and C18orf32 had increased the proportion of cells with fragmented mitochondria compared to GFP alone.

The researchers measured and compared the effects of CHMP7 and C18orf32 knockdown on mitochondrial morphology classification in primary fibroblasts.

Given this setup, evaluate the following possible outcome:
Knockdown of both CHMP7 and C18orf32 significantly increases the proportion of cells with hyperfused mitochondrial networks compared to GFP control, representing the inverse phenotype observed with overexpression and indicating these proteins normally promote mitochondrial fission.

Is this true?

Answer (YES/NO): YES